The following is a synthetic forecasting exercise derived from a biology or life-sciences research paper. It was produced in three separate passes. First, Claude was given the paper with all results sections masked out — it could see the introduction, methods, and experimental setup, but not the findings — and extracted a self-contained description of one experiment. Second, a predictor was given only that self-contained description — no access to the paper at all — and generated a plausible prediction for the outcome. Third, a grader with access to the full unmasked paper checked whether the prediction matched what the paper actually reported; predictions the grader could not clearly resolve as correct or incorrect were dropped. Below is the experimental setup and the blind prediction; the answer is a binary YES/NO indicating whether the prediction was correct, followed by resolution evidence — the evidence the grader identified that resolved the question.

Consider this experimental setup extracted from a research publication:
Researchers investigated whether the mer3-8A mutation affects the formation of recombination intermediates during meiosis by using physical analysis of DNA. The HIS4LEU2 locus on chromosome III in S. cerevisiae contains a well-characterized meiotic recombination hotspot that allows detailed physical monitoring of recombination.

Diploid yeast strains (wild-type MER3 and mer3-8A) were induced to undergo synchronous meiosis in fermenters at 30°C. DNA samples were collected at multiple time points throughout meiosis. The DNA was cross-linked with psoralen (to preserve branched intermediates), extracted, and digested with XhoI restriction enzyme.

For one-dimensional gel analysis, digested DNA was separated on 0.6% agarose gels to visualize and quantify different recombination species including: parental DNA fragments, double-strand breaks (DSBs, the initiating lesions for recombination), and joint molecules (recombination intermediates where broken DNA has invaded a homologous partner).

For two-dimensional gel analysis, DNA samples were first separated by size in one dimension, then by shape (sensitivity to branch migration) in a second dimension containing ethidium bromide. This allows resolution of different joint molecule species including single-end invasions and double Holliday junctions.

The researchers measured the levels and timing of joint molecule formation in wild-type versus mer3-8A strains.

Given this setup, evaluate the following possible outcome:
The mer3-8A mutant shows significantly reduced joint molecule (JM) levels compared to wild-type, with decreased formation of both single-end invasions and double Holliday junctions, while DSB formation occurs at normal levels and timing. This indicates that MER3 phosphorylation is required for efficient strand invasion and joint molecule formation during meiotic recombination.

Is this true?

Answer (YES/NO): NO